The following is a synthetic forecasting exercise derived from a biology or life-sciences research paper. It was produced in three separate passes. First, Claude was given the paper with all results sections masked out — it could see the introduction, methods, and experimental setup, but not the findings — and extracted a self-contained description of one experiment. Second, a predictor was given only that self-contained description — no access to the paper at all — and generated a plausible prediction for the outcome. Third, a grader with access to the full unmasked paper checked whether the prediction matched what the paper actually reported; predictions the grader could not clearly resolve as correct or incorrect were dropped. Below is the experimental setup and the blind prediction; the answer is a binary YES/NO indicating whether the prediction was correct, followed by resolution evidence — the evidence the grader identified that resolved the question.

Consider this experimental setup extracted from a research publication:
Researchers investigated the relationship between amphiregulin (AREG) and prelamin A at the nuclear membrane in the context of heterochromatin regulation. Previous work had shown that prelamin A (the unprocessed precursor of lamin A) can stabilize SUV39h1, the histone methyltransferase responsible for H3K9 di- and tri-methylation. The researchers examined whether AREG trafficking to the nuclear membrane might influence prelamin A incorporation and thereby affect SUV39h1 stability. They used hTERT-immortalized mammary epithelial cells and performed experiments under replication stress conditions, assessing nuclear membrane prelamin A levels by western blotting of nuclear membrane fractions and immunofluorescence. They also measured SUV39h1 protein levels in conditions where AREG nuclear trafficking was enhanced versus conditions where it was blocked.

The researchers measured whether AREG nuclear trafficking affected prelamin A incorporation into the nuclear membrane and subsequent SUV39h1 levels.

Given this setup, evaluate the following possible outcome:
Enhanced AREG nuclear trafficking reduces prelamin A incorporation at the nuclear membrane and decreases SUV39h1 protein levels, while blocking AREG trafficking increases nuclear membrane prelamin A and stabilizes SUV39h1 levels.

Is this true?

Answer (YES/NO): NO